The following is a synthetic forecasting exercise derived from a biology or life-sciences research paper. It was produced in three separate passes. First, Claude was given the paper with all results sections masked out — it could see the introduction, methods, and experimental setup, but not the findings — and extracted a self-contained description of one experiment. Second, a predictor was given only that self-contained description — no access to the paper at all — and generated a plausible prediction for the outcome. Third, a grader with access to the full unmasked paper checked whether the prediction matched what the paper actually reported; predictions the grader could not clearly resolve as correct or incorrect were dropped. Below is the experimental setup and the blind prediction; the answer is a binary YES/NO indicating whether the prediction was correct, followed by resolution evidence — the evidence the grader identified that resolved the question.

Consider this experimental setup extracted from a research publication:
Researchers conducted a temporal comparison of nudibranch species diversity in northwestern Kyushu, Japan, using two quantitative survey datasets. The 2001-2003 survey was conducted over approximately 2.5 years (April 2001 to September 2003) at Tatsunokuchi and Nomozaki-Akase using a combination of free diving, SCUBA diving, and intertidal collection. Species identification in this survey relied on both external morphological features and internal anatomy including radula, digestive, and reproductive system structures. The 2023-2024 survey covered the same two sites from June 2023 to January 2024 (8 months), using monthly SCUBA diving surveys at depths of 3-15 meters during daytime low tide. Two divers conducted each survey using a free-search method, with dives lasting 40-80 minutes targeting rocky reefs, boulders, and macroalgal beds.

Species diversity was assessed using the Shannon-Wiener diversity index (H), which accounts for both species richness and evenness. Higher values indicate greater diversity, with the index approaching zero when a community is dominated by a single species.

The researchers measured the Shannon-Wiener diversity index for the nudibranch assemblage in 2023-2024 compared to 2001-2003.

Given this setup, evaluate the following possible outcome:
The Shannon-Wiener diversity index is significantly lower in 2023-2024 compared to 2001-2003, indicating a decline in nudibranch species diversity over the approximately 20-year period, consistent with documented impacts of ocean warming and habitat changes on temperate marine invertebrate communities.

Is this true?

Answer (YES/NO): NO